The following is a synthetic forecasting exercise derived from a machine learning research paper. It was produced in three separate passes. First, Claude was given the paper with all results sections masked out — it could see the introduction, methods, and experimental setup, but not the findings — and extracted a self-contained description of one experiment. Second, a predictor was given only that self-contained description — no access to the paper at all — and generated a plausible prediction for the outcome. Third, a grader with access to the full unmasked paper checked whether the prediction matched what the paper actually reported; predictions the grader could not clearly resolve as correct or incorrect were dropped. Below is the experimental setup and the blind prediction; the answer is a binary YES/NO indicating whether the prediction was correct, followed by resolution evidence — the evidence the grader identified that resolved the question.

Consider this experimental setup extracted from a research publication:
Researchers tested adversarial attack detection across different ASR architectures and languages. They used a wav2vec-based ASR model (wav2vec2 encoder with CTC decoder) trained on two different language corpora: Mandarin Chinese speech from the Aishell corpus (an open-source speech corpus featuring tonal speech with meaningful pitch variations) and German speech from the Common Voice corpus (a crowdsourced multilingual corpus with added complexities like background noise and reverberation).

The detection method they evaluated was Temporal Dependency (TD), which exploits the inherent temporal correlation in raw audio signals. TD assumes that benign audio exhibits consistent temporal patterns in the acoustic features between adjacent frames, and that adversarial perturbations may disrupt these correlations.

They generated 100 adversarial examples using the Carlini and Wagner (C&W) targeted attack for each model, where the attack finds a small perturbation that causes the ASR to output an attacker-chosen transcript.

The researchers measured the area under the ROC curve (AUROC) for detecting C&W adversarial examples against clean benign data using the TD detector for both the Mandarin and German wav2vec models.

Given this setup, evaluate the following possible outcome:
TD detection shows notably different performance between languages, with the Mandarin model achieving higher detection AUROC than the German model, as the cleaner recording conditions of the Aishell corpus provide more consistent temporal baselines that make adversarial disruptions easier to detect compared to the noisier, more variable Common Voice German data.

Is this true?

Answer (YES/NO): NO